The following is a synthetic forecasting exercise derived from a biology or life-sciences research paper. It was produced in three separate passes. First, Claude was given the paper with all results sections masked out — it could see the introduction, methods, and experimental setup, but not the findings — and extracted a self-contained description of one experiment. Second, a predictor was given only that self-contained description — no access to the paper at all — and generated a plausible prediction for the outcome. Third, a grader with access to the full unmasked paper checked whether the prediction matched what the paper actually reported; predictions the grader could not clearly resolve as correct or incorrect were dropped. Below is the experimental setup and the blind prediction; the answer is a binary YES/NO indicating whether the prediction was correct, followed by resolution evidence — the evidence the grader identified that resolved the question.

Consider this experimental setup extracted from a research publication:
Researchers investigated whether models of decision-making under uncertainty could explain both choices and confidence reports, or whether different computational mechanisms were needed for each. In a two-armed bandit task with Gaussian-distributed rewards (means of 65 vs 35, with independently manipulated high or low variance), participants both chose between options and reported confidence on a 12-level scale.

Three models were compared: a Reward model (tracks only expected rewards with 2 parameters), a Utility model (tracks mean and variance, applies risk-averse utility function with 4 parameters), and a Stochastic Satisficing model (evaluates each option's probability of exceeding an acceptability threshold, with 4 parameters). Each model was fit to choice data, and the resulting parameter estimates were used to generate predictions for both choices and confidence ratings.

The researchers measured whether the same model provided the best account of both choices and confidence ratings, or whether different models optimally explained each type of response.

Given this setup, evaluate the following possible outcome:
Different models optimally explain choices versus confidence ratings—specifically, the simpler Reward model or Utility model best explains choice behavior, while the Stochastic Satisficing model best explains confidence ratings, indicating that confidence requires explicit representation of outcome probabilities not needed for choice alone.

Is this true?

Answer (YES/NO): YES